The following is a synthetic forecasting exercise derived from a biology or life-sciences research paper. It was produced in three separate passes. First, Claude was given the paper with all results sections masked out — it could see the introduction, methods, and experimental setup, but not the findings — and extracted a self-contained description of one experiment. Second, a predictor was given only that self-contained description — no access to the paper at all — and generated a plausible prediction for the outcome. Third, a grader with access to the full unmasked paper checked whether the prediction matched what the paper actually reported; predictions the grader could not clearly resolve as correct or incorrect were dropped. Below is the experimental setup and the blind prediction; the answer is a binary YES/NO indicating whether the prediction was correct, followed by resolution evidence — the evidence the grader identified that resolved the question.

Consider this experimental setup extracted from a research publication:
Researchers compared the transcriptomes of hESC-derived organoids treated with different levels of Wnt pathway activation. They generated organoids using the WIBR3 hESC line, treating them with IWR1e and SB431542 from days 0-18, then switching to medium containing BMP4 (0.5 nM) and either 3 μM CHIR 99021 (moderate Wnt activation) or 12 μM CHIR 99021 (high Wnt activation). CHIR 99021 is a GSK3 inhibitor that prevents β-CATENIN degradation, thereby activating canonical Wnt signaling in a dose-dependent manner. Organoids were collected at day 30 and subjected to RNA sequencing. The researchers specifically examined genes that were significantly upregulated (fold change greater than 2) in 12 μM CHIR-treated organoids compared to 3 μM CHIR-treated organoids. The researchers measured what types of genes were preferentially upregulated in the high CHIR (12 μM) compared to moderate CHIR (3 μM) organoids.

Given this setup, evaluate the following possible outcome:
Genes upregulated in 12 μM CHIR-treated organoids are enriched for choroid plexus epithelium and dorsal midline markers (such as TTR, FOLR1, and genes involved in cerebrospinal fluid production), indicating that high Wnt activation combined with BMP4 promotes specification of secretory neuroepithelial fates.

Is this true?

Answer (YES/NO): NO